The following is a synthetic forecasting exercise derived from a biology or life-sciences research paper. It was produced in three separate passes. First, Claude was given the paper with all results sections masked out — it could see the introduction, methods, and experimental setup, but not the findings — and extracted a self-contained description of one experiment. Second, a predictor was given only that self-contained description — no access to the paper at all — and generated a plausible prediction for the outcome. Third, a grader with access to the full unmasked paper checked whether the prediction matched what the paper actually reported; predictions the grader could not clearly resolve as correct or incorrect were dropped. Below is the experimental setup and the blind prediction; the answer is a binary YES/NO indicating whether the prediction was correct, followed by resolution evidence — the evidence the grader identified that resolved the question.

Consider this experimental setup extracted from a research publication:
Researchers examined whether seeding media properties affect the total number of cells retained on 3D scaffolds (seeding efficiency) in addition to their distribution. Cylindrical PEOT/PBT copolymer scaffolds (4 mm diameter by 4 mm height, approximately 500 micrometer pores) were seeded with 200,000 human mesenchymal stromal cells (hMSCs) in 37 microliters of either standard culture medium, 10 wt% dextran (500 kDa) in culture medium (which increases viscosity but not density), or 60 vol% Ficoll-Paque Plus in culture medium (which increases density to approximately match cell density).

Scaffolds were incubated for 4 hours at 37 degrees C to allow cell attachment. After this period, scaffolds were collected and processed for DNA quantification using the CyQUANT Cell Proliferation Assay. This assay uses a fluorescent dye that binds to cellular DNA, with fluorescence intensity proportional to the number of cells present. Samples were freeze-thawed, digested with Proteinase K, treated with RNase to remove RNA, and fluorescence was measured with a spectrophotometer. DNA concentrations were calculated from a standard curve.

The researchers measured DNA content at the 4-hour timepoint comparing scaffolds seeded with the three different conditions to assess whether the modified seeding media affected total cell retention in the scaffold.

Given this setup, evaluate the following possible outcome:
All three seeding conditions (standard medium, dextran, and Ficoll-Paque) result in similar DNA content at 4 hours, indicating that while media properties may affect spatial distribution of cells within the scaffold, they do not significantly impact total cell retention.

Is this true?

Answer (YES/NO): YES